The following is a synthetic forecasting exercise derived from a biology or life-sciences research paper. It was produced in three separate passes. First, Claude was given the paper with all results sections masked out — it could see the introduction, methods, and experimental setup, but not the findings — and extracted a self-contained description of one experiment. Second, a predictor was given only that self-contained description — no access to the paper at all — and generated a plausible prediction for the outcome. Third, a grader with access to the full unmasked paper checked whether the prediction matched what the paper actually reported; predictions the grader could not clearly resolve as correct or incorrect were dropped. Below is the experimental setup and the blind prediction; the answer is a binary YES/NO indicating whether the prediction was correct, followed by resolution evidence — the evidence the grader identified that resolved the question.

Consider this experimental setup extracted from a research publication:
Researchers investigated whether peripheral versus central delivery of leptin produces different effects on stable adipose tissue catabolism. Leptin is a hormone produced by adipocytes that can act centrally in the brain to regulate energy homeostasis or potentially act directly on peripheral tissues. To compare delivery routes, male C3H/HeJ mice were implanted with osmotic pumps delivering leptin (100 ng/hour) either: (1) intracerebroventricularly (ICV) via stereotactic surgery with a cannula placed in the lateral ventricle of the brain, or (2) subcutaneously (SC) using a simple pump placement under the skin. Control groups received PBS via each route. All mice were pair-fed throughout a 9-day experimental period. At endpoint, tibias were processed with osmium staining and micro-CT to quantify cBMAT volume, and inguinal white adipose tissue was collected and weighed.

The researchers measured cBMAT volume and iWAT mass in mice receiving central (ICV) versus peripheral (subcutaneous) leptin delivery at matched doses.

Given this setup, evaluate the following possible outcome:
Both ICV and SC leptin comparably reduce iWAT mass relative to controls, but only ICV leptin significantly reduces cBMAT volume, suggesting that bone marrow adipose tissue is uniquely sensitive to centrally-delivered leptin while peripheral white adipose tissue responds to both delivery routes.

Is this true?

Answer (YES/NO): NO